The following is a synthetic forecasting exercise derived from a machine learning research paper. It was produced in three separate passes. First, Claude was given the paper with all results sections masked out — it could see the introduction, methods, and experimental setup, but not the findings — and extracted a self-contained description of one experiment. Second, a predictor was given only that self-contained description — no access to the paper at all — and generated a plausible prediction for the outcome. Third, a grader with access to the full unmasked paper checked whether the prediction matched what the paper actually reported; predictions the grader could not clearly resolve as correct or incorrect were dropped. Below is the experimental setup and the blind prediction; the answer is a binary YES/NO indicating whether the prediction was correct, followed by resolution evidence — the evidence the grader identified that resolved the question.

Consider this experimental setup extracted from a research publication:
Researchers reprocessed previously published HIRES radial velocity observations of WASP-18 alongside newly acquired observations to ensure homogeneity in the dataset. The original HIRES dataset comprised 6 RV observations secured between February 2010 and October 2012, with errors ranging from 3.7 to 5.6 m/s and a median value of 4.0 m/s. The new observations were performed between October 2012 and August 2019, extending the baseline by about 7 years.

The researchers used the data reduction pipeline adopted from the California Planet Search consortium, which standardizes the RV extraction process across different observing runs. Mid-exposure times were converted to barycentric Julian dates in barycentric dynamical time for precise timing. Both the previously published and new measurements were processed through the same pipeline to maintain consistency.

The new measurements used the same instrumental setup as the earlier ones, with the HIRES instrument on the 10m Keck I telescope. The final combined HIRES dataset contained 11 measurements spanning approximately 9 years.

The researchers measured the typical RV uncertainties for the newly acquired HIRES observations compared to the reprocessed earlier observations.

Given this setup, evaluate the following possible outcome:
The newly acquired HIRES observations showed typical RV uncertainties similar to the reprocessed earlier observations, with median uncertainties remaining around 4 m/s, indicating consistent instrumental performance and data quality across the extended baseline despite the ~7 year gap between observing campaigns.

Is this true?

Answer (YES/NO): YES